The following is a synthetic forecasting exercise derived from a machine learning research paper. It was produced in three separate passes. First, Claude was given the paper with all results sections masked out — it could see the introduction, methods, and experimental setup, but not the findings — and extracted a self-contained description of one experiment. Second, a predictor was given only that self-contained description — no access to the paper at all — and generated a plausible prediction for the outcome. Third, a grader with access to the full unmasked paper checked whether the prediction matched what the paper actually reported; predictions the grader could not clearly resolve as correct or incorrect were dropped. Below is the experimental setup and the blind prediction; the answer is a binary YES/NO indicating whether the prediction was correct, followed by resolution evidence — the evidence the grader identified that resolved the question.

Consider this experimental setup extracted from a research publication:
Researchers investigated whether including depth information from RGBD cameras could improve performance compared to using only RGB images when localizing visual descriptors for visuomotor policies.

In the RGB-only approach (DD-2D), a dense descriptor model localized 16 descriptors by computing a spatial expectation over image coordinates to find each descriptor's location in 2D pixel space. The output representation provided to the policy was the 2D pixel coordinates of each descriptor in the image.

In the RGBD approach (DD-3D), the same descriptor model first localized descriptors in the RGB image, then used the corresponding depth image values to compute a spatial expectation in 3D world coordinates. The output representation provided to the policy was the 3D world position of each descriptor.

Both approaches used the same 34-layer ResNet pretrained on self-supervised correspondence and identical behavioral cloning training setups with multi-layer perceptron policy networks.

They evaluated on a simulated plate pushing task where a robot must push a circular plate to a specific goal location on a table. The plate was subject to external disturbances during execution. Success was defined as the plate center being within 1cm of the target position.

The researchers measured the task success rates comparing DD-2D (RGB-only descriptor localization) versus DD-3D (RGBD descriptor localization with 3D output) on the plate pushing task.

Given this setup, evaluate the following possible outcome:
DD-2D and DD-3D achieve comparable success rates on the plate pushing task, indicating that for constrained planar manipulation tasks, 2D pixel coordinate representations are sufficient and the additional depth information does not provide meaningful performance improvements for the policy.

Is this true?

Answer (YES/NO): NO